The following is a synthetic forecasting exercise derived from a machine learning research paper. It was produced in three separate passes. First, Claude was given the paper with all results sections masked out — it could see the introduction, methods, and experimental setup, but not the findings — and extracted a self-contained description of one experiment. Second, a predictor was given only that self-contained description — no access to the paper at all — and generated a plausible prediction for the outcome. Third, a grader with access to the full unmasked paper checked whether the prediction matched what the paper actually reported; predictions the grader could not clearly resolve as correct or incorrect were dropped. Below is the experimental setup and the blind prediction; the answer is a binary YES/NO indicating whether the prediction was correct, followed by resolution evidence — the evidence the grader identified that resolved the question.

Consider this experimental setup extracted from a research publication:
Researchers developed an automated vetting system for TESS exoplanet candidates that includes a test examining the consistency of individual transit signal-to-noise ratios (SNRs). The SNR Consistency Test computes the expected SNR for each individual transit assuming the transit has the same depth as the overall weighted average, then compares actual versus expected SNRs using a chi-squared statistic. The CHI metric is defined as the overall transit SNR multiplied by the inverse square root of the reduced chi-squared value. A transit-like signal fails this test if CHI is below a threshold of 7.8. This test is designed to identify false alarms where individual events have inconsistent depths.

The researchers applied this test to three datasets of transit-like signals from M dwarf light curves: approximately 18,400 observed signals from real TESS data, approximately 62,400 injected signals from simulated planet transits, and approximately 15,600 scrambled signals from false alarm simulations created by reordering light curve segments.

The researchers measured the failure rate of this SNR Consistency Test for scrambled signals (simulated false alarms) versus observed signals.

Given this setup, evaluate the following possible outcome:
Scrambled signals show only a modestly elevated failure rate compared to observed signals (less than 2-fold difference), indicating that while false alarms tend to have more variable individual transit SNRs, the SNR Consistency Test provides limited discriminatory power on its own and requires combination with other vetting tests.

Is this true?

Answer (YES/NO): NO